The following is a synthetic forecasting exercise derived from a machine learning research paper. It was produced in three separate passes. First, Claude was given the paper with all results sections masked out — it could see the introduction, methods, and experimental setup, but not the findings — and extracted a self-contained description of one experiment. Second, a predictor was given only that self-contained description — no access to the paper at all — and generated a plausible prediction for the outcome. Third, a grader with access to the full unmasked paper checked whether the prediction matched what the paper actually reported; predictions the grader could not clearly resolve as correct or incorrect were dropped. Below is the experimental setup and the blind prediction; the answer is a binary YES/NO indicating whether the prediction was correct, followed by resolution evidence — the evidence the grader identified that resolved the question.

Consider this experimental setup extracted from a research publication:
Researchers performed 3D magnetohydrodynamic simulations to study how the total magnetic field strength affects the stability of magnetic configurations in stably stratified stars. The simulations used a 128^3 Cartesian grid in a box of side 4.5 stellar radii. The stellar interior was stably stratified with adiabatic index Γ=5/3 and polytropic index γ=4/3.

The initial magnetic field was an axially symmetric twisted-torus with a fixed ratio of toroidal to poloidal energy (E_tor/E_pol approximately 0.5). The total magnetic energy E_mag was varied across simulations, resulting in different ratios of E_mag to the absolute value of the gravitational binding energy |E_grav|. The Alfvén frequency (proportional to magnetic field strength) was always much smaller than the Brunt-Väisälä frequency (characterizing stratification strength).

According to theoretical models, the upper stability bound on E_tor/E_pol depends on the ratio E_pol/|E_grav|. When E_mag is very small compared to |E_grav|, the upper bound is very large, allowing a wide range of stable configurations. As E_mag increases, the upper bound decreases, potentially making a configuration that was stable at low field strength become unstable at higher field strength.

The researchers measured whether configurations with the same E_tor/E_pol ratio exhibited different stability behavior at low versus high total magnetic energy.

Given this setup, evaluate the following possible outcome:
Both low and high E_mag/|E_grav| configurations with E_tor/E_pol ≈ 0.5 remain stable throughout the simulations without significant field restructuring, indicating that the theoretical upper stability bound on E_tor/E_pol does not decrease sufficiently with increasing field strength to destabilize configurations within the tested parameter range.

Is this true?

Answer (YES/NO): YES